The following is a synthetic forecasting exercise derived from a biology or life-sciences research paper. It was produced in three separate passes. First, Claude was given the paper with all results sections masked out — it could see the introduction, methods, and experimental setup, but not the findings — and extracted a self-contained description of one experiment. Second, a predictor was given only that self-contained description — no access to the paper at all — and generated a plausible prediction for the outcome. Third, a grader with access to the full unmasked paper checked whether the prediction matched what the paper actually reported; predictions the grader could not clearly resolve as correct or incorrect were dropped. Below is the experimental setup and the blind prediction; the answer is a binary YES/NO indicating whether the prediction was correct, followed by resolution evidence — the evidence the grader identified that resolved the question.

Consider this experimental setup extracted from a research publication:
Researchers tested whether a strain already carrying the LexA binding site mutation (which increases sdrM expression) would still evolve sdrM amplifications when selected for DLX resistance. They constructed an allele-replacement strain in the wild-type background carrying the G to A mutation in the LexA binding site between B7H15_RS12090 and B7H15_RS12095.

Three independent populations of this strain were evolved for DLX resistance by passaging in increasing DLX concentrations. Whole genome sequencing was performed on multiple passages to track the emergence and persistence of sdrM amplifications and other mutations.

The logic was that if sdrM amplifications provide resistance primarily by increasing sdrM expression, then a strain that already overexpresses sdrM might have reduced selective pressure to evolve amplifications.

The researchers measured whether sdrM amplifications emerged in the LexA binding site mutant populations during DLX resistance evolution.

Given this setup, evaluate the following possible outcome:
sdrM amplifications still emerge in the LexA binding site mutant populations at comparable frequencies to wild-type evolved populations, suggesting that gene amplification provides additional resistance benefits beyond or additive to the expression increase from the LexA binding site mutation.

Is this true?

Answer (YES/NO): NO